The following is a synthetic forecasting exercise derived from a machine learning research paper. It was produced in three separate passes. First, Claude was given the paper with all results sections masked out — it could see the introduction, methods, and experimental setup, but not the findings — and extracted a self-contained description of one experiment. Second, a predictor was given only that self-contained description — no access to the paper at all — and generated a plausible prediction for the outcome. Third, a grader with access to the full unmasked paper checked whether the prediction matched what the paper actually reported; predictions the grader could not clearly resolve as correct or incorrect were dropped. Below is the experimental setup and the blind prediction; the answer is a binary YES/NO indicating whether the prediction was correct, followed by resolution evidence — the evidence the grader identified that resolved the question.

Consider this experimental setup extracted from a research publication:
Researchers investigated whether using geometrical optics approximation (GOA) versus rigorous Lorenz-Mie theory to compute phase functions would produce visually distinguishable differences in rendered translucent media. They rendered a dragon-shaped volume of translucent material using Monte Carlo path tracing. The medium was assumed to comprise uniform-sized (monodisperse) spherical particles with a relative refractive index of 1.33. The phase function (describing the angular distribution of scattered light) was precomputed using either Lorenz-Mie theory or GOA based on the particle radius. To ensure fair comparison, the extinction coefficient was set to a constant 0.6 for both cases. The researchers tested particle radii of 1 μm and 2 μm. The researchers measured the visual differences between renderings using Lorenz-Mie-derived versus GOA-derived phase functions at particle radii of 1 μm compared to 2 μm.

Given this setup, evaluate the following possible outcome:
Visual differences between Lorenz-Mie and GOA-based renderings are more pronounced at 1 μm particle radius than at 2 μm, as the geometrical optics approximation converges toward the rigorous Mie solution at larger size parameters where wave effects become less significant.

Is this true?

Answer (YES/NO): YES